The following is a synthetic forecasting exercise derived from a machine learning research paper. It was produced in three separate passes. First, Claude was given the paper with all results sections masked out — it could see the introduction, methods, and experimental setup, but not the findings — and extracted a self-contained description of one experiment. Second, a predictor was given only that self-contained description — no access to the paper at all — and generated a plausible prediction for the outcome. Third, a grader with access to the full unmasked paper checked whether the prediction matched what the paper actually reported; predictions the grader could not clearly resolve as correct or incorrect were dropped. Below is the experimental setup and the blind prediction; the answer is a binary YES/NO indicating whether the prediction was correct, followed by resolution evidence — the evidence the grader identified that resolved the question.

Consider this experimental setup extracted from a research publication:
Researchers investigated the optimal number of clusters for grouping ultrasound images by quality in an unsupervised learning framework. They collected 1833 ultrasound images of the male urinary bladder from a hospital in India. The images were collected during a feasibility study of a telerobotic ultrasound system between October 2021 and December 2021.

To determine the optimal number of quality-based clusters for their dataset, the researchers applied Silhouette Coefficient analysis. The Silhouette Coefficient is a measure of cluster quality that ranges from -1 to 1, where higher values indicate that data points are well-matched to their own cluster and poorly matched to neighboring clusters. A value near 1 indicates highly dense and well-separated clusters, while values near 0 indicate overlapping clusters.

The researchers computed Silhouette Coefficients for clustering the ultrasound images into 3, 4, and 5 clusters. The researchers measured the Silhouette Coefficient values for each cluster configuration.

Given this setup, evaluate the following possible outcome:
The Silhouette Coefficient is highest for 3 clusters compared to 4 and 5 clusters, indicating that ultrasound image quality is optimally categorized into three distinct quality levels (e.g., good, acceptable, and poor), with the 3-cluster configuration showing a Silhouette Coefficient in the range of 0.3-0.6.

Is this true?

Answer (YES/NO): NO